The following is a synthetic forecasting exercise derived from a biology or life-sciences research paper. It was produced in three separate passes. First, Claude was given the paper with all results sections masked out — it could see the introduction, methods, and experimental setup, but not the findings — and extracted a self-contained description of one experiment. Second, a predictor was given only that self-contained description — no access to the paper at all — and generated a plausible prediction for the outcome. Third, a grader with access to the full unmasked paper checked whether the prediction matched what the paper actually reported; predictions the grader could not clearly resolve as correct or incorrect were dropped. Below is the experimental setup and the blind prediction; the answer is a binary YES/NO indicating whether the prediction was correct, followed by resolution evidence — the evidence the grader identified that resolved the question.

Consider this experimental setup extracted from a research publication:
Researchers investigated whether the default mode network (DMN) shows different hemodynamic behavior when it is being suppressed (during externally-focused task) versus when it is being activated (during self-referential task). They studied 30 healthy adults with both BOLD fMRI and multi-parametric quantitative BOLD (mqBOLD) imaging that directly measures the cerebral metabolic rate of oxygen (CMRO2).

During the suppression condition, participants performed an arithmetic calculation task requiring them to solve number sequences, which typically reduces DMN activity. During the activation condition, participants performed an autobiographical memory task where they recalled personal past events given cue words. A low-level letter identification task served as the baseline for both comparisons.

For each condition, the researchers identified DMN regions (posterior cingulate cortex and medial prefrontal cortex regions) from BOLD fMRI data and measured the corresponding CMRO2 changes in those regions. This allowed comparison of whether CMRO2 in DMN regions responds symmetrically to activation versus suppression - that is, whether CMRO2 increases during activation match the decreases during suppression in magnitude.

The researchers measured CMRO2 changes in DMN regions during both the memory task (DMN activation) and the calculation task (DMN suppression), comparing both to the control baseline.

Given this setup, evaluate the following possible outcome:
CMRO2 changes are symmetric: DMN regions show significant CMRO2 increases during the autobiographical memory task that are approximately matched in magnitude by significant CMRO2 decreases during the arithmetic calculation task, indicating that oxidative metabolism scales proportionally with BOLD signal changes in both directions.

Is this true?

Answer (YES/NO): NO